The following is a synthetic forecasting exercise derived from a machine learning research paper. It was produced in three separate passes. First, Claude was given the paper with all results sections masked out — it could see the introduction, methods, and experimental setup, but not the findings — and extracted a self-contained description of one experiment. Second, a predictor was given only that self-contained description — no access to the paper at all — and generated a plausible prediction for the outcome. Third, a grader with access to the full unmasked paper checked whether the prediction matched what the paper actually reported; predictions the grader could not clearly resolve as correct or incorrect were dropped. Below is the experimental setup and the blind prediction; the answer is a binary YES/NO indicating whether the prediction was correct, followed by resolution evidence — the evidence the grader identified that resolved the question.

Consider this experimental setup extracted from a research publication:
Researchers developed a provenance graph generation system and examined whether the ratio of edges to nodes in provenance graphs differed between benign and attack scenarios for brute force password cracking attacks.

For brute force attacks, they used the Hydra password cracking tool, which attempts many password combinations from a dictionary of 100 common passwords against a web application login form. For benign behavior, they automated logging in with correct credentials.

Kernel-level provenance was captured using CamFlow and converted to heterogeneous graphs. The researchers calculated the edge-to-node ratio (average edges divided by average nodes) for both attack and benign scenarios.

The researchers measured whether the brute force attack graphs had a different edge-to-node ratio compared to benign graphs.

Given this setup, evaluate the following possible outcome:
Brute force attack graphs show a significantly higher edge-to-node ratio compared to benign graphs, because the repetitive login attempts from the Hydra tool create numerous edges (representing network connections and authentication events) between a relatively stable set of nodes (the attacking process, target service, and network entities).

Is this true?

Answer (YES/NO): NO